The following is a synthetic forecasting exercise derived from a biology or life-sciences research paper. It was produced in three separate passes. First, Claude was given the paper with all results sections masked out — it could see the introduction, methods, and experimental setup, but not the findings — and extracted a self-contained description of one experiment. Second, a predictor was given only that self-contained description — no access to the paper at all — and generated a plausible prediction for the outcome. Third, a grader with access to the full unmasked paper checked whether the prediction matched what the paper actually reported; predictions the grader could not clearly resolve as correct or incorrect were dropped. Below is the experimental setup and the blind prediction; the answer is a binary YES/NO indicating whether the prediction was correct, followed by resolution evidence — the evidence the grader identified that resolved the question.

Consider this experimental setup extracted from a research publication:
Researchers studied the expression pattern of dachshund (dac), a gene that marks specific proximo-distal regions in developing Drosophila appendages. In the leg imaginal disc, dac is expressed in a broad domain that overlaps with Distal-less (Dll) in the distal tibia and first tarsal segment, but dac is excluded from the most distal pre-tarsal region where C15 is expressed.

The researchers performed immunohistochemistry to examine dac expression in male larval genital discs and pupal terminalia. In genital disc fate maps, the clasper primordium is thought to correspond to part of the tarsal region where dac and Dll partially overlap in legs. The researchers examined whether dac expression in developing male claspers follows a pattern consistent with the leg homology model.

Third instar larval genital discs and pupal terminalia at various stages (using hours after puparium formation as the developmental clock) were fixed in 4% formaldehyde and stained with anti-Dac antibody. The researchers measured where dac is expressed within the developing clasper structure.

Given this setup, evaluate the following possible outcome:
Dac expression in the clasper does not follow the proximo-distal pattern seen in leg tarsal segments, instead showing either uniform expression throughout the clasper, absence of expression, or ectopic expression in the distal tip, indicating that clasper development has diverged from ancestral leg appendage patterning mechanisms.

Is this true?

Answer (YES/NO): YES